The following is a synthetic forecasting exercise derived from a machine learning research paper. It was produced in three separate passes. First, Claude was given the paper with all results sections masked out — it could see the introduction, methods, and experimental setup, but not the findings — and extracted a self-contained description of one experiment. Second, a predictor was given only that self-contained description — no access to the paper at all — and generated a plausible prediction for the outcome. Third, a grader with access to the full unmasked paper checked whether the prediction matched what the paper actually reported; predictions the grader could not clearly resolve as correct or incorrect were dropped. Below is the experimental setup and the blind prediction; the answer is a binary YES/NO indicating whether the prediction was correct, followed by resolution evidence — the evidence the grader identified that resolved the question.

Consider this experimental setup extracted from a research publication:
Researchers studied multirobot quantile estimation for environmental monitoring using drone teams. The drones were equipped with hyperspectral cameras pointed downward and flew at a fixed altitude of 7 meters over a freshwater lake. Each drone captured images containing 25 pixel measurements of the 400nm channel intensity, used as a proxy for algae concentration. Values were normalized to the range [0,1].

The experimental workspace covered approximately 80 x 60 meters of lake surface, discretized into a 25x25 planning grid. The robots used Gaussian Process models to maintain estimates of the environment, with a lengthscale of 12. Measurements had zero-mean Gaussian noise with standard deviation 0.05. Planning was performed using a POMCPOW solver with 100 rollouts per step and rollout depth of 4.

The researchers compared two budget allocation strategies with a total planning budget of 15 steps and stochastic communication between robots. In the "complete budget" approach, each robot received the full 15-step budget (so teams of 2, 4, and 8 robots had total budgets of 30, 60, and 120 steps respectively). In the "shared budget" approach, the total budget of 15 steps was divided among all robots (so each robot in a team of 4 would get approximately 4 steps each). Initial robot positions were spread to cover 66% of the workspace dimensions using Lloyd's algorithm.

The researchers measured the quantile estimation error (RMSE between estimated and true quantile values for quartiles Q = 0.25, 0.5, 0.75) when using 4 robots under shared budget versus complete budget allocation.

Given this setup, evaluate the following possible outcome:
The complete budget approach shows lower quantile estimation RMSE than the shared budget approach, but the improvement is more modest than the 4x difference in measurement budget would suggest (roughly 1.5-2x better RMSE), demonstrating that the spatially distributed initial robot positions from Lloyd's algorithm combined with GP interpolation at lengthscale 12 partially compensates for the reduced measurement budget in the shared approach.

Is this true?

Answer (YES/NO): NO